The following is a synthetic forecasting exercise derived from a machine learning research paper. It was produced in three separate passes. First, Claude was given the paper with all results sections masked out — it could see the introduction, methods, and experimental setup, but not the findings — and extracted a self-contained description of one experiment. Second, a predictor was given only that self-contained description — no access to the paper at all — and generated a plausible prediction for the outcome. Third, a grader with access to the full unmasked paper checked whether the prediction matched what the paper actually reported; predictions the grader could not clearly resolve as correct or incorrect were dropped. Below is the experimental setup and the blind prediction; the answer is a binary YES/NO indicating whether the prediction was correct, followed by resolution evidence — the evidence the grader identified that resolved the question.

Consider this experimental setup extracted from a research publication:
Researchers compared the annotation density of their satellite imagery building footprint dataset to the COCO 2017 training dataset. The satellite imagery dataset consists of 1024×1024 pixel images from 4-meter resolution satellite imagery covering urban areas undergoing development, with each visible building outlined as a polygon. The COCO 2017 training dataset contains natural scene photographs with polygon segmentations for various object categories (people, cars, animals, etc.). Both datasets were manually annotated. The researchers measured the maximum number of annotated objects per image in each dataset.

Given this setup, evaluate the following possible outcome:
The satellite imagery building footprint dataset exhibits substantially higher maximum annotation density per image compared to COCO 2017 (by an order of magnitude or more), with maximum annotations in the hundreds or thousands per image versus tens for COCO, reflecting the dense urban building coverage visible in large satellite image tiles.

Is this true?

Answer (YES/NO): YES